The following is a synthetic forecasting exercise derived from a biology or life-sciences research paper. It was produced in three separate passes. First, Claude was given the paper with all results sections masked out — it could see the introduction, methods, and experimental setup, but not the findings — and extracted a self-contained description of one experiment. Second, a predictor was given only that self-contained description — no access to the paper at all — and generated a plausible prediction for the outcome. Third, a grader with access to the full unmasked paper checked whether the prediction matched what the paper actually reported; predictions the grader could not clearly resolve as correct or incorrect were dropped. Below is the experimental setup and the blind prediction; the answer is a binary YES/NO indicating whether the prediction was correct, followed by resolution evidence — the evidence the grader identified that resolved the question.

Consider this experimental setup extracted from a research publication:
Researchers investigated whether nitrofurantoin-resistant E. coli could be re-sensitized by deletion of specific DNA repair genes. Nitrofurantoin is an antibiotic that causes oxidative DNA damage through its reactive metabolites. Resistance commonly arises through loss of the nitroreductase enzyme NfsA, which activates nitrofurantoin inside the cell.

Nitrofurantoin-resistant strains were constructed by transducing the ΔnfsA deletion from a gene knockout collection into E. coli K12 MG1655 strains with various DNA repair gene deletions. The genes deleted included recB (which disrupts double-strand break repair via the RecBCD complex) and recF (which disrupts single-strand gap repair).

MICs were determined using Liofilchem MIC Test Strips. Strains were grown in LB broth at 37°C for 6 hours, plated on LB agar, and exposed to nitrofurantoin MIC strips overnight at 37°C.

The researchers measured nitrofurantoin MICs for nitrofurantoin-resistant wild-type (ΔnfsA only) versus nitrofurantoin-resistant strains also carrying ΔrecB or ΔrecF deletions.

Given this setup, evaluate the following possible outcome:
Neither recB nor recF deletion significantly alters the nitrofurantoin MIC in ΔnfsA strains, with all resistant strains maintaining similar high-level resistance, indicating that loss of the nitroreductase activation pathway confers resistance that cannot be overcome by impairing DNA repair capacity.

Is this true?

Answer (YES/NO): NO